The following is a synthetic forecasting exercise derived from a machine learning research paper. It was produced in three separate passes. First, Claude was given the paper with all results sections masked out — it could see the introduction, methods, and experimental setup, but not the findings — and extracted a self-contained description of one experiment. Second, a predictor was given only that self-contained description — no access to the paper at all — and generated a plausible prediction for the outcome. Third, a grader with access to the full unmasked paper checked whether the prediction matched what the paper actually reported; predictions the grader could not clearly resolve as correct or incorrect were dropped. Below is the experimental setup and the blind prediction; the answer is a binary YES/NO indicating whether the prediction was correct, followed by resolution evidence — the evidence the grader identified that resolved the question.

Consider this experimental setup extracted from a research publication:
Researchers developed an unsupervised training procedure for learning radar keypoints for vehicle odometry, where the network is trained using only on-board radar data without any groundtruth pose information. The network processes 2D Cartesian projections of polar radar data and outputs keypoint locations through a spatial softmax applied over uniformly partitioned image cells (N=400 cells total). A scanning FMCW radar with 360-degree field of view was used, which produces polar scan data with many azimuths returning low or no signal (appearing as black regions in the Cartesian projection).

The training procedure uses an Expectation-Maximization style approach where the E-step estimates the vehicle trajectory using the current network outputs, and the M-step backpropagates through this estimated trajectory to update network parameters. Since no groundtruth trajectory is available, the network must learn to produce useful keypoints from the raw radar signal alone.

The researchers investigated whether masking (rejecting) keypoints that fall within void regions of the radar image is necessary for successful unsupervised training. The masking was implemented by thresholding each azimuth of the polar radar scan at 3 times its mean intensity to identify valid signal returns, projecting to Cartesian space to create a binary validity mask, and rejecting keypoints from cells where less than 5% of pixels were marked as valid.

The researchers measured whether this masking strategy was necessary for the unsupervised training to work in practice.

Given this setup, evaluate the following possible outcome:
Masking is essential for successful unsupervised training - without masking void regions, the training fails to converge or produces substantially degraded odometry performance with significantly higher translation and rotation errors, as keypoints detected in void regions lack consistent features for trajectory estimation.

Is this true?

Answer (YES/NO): YES